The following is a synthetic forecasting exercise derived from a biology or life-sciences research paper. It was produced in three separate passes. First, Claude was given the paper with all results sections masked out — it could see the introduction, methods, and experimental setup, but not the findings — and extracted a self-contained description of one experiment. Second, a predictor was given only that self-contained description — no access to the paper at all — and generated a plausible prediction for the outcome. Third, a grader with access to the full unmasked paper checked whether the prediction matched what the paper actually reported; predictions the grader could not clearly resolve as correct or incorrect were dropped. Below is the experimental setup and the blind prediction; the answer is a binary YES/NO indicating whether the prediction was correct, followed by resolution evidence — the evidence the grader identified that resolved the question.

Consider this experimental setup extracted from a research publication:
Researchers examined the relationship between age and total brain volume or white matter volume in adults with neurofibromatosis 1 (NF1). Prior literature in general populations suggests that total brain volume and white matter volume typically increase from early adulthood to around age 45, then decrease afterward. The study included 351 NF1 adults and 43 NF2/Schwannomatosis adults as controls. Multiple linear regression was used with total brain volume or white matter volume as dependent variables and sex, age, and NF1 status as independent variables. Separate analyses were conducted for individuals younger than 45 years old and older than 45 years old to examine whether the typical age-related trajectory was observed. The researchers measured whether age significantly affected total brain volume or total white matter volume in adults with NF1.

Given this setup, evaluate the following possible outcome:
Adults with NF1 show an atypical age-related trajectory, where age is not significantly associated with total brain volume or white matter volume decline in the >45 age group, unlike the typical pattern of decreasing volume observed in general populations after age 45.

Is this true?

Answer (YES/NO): YES